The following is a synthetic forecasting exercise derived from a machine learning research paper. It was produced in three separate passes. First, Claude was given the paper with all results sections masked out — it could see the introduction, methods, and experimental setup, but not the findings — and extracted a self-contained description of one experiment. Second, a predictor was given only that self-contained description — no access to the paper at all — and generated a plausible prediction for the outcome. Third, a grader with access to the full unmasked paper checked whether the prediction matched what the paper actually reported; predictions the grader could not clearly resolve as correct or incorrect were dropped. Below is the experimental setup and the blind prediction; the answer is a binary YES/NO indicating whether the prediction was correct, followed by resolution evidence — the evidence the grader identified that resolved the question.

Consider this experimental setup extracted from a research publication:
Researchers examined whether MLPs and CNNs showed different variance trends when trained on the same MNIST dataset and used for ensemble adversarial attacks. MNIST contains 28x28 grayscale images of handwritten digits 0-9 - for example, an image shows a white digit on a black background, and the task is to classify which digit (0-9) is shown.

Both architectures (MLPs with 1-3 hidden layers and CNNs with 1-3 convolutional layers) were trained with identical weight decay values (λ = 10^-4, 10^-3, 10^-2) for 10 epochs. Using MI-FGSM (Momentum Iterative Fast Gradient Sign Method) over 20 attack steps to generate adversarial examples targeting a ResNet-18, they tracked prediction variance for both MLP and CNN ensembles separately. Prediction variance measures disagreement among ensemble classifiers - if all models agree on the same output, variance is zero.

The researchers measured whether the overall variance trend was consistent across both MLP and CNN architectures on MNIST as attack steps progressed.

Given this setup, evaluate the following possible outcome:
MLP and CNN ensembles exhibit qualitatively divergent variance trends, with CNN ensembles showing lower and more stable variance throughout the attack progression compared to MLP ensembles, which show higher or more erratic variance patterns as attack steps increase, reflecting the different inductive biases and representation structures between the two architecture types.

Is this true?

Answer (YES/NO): NO